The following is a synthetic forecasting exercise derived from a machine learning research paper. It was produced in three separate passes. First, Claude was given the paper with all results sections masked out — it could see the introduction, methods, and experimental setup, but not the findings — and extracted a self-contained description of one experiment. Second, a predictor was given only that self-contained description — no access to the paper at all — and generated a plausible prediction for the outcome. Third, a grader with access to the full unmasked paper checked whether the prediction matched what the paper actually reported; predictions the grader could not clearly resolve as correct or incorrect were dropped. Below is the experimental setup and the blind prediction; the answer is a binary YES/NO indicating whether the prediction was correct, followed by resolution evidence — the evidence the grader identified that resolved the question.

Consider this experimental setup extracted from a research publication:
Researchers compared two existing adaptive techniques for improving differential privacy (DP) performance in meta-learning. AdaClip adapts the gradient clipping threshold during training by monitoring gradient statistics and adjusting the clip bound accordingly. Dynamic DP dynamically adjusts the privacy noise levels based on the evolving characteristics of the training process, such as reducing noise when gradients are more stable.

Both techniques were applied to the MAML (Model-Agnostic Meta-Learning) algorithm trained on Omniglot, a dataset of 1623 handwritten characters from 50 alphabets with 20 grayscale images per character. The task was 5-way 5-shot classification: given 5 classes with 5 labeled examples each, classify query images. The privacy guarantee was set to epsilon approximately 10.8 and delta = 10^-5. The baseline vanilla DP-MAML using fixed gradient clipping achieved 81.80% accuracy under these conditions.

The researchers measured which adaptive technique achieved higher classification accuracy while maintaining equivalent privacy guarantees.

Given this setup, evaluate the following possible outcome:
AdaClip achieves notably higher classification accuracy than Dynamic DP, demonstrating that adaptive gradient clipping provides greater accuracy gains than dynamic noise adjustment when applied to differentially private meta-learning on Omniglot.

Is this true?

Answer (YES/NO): NO